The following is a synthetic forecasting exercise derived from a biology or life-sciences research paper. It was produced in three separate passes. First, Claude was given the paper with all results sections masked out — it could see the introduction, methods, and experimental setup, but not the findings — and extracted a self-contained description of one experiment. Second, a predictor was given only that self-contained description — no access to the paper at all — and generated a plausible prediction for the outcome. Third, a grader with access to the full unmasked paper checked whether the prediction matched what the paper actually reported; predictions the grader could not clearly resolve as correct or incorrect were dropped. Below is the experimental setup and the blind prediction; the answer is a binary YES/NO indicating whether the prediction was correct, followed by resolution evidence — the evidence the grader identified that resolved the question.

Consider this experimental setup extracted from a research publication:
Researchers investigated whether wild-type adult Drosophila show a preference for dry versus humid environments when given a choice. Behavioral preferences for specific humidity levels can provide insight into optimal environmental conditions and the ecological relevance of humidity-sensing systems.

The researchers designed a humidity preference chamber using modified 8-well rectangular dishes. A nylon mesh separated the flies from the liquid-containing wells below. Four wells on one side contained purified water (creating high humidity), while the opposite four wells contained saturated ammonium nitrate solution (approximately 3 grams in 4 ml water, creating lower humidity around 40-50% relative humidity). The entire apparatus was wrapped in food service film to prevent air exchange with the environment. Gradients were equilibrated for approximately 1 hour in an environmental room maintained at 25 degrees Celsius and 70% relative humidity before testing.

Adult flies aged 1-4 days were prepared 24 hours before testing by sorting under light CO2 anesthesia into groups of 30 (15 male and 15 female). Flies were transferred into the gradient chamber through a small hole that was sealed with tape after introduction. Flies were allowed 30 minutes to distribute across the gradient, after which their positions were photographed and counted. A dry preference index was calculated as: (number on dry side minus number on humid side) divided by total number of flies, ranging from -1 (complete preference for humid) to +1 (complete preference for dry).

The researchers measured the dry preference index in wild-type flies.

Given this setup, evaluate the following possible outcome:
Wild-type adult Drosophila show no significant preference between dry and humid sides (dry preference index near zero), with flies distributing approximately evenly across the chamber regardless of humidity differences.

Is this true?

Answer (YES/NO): NO